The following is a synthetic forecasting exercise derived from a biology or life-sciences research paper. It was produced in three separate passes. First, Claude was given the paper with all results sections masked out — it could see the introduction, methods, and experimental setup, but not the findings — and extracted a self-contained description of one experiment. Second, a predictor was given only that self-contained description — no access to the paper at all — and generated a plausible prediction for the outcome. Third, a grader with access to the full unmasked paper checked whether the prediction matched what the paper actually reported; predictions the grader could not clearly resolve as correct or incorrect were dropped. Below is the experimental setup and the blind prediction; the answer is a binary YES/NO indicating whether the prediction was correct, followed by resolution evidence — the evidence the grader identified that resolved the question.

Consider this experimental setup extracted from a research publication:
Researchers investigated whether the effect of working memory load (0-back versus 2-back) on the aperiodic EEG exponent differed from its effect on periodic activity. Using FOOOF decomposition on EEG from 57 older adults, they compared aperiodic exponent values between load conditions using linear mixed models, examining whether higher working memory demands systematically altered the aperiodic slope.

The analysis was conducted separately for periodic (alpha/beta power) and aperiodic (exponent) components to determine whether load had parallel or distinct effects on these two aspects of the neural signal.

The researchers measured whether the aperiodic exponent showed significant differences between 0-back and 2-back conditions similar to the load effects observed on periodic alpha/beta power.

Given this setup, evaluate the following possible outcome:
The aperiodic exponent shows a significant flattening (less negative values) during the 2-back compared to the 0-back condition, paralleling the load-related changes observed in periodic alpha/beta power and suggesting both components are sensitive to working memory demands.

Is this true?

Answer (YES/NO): NO